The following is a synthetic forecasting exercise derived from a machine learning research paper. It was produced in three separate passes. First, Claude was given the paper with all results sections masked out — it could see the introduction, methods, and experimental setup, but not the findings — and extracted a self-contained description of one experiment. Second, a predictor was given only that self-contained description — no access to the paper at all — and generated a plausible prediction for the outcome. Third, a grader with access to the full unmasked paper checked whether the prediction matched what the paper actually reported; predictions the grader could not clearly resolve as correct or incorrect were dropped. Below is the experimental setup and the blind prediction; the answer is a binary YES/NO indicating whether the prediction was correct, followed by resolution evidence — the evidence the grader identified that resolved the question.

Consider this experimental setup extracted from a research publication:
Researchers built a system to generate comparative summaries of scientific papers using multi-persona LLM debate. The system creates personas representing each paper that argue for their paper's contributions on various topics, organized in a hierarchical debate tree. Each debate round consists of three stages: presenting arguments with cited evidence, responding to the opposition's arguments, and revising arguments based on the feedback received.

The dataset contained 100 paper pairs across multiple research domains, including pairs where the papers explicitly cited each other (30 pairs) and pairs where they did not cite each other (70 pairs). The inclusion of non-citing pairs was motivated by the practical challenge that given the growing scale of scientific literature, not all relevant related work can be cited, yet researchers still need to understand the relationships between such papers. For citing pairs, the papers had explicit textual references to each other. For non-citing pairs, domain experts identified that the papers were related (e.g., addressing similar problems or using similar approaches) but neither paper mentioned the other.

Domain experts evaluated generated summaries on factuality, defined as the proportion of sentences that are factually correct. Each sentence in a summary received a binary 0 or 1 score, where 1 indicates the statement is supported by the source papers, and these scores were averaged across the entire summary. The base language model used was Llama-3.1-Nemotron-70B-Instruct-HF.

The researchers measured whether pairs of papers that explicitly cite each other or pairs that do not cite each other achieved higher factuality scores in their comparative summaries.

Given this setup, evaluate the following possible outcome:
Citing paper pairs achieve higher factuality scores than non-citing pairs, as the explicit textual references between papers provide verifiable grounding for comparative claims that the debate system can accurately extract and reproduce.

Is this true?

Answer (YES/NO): NO